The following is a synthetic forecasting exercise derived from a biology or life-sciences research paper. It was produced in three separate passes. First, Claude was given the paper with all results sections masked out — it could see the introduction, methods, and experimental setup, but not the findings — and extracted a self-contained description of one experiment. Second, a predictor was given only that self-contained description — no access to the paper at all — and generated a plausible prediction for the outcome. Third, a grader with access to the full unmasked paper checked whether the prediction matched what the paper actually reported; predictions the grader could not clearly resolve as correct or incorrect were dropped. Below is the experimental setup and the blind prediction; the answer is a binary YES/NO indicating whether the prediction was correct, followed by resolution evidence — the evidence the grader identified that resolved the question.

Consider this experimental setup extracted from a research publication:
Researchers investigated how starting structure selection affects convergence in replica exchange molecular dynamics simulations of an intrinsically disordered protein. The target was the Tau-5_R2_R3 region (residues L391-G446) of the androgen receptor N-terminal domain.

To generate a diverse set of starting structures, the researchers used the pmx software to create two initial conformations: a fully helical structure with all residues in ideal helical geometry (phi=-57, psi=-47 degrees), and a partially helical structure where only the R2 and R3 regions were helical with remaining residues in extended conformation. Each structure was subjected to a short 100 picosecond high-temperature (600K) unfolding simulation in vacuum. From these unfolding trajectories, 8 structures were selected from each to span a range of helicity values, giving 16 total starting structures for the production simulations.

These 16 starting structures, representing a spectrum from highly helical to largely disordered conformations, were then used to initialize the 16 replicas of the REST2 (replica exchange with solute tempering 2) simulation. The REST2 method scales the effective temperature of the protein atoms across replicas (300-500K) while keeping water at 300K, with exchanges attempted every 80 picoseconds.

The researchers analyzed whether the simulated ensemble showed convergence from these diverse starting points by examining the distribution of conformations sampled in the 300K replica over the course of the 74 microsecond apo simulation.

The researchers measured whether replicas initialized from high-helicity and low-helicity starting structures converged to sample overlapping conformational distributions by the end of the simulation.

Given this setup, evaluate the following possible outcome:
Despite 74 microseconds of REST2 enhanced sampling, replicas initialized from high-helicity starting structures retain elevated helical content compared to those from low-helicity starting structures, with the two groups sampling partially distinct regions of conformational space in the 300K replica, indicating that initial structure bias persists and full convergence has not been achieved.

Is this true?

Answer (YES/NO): NO